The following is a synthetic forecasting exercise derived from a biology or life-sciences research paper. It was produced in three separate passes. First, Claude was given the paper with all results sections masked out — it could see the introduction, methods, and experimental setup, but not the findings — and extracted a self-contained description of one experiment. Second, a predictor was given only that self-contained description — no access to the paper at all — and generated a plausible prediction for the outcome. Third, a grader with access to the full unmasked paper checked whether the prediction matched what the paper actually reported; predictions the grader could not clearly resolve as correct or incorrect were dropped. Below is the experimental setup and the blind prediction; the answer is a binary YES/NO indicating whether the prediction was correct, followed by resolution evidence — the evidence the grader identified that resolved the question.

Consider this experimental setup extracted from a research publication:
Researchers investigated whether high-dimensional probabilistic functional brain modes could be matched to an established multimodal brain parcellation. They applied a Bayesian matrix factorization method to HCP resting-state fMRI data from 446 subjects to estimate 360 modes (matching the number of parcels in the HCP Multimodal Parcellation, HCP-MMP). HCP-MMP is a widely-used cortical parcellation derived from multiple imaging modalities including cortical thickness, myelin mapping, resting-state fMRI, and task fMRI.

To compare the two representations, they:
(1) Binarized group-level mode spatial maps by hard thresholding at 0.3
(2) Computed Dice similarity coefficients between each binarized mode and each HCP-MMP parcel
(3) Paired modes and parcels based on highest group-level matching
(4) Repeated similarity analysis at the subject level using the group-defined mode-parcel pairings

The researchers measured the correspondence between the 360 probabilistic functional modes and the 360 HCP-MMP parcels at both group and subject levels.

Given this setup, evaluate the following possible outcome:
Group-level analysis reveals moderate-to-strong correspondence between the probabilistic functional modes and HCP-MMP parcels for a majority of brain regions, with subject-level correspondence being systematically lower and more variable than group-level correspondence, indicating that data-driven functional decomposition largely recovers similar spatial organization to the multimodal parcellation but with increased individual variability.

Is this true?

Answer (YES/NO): NO